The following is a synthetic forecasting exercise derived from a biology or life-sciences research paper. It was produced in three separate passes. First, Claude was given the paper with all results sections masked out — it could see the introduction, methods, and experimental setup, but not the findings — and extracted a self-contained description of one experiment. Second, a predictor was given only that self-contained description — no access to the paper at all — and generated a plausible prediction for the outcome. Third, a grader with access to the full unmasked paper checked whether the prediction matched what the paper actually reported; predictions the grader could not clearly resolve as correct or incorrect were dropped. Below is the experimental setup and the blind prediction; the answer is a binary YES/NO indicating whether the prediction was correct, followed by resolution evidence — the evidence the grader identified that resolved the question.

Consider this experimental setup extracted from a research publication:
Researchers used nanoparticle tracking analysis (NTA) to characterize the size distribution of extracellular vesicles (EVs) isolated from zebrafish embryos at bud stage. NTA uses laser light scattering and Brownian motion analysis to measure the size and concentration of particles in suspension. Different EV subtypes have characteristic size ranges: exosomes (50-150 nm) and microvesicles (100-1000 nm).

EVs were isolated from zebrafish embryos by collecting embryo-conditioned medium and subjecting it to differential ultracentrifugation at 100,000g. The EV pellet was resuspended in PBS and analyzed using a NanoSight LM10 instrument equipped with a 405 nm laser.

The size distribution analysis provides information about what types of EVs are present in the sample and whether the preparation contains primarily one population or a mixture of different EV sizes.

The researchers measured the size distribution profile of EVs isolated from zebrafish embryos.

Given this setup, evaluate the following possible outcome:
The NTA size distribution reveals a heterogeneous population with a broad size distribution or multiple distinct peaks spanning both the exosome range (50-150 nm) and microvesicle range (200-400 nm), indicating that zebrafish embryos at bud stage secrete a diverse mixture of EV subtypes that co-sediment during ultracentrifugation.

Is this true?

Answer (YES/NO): NO